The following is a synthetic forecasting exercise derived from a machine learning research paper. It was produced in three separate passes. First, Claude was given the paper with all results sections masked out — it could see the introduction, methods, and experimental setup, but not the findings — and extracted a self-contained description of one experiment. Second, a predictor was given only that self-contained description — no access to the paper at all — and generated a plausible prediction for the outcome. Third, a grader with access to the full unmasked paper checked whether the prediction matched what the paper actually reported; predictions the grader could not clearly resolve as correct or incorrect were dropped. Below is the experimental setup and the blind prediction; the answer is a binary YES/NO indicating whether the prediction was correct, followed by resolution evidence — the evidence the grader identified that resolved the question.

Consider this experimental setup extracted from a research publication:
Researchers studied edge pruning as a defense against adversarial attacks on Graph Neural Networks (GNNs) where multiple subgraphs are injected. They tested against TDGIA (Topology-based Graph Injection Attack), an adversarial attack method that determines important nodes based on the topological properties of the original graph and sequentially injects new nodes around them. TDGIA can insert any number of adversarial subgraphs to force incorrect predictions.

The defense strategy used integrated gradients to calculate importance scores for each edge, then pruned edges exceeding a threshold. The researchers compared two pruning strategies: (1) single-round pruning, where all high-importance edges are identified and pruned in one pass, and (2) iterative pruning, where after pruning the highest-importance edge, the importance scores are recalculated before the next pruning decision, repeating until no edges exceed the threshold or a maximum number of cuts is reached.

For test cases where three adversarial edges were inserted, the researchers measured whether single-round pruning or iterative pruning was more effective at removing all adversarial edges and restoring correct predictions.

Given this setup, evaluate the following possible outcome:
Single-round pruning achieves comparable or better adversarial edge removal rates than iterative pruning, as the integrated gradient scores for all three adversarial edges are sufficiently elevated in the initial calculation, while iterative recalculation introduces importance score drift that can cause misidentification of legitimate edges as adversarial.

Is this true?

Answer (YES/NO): NO